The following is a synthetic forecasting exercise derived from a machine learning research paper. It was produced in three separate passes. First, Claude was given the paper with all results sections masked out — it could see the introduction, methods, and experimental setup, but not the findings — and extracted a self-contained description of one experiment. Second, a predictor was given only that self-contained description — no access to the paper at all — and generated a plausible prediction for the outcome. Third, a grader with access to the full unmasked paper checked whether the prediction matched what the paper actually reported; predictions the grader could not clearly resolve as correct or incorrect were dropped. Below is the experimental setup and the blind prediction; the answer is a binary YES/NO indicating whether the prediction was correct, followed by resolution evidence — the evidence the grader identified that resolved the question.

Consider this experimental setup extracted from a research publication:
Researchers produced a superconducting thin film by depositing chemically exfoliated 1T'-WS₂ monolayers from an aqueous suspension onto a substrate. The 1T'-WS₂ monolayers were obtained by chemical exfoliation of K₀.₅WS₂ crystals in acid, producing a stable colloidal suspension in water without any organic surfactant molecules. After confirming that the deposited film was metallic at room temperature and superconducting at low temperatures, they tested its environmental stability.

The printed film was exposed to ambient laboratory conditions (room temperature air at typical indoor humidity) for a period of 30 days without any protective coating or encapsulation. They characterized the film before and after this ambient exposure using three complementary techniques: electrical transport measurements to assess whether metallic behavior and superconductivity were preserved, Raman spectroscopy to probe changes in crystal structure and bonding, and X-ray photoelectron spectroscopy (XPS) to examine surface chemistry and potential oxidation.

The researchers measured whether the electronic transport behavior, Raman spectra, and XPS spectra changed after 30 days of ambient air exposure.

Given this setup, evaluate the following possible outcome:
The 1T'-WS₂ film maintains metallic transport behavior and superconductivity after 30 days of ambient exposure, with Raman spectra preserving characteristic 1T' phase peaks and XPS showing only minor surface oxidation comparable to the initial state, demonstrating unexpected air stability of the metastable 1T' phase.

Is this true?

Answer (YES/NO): YES